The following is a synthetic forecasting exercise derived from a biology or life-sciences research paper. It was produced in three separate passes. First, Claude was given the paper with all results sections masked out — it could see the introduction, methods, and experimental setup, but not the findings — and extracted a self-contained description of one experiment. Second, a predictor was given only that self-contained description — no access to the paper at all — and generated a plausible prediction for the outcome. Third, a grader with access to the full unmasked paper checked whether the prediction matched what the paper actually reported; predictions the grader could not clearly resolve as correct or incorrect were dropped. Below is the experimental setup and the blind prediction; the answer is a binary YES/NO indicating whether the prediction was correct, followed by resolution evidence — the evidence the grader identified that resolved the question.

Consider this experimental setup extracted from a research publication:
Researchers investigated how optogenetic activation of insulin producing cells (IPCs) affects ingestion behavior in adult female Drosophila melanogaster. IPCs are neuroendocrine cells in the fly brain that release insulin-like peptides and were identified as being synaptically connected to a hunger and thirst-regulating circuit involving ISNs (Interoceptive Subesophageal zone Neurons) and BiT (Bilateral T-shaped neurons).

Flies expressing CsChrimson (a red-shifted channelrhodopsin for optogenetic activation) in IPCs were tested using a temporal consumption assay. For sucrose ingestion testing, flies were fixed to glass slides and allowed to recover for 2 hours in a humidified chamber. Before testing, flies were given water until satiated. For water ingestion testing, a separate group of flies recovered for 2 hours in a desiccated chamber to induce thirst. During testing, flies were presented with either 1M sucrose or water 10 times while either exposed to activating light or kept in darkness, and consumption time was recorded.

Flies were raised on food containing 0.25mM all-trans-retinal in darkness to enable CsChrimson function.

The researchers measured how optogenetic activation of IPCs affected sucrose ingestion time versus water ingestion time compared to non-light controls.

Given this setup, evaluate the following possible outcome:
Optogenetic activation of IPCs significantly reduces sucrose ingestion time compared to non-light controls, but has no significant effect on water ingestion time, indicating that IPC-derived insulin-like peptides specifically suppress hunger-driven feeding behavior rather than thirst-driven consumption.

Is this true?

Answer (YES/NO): NO